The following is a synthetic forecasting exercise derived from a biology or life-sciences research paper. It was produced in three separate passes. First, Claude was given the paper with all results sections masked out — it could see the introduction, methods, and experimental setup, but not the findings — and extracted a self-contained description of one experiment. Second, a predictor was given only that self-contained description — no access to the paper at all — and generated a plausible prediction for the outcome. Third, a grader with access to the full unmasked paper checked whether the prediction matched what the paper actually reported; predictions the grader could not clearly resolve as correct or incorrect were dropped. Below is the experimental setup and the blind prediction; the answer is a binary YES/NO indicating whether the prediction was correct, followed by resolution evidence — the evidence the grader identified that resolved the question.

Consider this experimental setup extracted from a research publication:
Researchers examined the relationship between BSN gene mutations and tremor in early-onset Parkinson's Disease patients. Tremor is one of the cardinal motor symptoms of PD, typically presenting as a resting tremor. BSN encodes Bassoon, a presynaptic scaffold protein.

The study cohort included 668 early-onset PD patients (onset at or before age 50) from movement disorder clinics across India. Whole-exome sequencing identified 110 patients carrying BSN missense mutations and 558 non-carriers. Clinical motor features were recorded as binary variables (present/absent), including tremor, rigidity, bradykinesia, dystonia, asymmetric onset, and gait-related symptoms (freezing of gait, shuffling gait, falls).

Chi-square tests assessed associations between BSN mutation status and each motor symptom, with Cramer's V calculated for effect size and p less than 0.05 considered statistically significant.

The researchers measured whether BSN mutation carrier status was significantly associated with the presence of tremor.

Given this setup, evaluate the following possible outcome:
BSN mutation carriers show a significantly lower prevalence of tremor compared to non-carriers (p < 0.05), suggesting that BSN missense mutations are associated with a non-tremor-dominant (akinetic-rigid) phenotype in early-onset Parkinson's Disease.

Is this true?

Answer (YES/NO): NO